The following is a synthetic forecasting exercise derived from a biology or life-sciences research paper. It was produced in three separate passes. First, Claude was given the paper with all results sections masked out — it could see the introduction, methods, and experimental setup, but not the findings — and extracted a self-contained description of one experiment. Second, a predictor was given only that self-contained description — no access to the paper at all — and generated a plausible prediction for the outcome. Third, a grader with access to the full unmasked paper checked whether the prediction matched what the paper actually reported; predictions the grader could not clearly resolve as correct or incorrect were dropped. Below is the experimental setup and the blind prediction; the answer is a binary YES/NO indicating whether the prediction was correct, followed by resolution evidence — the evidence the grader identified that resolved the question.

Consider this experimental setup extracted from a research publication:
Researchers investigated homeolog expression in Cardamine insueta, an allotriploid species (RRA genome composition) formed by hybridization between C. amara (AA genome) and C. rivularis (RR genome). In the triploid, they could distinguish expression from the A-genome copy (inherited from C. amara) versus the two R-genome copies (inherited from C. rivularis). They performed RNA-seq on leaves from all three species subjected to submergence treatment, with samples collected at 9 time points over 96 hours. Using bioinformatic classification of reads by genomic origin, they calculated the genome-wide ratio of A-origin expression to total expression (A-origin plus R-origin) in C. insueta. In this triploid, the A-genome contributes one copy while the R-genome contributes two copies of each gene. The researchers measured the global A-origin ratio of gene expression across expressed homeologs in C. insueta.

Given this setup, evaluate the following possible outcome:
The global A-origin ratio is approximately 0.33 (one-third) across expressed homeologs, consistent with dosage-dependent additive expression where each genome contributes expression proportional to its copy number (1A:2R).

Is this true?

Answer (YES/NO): YES